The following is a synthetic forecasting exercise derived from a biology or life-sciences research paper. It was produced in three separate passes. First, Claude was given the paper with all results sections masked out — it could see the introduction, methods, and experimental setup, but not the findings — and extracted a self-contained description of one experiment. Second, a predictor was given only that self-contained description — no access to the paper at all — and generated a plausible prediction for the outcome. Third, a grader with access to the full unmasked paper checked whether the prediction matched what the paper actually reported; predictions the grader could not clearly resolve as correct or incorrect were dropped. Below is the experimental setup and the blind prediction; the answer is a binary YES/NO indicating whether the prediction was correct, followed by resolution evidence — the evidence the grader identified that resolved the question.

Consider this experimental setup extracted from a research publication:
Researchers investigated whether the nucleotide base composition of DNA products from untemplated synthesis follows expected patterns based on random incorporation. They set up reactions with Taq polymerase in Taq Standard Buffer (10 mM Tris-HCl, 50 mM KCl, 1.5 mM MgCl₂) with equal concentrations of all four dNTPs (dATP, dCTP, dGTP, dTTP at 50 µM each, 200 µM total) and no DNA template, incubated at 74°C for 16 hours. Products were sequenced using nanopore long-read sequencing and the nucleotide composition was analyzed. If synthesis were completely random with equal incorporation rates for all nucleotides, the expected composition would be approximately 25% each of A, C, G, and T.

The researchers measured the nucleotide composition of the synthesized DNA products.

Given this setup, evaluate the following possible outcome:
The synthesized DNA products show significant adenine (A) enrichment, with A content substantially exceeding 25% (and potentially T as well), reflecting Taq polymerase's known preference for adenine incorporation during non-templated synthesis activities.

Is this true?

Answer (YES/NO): NO